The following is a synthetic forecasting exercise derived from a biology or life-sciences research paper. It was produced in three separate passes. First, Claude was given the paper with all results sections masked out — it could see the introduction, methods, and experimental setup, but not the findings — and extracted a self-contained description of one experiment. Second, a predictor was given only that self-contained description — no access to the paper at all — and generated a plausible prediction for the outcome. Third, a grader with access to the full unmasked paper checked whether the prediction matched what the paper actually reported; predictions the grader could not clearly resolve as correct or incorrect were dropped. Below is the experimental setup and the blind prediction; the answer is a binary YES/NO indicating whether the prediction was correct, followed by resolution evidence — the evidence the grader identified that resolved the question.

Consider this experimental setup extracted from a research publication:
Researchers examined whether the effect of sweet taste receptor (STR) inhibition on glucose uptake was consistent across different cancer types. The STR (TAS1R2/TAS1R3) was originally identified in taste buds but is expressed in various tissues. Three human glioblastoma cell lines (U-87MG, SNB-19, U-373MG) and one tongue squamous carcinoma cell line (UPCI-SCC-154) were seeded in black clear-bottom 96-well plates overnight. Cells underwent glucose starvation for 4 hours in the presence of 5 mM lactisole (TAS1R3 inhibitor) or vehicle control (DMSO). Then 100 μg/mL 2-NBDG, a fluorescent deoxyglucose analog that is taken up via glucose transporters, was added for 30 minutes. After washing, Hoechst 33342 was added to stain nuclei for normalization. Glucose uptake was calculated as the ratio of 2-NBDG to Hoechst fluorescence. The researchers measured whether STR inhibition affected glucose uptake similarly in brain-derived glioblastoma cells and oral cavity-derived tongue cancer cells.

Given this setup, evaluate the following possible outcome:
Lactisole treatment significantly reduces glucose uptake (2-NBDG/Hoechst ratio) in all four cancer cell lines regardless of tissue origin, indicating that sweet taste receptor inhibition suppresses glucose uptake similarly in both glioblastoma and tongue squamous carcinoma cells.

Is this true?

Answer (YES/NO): NO